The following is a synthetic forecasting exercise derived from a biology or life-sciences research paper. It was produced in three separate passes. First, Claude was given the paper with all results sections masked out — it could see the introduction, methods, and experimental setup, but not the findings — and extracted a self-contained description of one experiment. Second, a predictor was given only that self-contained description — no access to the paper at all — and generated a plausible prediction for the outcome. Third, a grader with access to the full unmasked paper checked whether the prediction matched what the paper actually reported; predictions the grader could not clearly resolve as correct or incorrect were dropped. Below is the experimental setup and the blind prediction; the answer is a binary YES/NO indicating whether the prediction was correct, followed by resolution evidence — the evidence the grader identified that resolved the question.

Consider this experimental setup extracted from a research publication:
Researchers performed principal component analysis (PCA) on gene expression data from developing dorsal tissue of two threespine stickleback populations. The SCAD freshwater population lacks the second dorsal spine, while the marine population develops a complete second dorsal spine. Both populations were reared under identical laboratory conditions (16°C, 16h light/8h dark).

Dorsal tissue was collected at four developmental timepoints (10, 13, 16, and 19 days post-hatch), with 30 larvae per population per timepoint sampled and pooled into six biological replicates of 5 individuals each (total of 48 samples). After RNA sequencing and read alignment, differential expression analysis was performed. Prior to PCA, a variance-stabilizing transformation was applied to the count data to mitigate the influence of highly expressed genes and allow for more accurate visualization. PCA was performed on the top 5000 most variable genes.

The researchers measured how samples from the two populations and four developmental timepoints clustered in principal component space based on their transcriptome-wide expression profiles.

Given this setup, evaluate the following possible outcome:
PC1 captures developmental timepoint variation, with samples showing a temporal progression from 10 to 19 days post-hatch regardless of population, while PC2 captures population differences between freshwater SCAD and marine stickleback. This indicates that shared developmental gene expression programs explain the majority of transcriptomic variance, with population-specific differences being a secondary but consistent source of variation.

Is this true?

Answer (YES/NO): NO